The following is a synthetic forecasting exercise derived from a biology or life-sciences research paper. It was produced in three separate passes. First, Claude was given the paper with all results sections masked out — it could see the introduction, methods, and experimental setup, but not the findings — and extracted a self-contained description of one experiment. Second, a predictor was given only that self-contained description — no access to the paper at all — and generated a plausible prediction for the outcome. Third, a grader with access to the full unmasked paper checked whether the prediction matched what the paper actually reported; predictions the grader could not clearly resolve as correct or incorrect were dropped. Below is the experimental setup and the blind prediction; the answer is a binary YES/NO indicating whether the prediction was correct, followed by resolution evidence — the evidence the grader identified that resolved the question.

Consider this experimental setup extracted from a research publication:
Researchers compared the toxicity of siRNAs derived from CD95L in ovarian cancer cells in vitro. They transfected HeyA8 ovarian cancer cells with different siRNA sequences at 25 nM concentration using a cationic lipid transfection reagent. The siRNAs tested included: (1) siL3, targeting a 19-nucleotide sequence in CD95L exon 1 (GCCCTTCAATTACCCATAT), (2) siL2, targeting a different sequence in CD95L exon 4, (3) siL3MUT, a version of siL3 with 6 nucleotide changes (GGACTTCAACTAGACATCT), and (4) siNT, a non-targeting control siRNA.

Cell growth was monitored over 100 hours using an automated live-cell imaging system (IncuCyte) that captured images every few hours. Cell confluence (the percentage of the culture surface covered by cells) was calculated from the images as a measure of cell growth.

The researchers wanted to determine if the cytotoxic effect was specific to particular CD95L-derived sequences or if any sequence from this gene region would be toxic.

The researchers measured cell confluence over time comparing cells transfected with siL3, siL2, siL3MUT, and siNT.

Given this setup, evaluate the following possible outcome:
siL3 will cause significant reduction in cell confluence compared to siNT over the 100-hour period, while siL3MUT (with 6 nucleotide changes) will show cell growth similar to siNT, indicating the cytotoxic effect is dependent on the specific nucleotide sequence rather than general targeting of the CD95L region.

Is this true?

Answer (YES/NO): YES